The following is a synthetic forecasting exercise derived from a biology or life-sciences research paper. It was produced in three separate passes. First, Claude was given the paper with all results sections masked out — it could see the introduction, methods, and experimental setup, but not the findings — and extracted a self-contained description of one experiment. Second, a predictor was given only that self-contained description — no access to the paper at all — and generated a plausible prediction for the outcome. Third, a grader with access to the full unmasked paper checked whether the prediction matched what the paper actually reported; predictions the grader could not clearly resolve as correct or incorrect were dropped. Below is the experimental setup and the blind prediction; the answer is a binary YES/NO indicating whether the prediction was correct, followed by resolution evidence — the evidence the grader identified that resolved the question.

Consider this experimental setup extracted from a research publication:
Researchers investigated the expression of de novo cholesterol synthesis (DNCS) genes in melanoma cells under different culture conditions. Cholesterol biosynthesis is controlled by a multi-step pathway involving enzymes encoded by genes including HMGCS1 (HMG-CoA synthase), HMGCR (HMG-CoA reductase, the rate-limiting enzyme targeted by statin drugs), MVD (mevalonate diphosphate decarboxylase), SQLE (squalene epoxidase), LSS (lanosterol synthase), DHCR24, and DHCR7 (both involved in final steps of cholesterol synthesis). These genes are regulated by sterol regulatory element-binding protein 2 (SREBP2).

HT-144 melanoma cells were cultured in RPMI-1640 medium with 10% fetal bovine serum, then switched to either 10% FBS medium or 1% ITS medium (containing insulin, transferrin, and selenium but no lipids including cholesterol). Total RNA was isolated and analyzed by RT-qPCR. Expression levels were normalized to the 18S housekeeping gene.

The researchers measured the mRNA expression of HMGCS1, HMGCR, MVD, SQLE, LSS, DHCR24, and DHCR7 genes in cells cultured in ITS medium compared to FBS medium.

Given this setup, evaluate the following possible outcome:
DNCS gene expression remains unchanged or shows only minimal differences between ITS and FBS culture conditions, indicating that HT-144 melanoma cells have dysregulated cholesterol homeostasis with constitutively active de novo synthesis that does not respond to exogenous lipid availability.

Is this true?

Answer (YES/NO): NO